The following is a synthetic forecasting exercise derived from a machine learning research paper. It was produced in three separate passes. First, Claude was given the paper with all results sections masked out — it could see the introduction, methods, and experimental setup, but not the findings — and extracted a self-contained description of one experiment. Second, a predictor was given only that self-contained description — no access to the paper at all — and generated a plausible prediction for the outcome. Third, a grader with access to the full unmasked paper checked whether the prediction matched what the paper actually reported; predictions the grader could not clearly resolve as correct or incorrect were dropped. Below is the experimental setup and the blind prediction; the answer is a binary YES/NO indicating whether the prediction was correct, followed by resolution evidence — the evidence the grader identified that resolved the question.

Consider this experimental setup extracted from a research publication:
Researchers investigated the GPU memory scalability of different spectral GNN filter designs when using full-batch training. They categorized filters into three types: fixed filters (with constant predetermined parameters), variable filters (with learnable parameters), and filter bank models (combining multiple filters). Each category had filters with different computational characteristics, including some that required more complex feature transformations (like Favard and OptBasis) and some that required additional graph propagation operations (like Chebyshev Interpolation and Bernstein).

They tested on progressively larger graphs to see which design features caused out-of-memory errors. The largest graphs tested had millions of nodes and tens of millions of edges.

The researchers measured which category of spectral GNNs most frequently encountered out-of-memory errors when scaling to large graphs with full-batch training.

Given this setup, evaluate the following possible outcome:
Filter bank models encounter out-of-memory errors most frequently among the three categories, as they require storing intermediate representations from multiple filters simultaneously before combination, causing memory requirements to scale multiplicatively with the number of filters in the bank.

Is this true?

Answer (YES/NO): NO